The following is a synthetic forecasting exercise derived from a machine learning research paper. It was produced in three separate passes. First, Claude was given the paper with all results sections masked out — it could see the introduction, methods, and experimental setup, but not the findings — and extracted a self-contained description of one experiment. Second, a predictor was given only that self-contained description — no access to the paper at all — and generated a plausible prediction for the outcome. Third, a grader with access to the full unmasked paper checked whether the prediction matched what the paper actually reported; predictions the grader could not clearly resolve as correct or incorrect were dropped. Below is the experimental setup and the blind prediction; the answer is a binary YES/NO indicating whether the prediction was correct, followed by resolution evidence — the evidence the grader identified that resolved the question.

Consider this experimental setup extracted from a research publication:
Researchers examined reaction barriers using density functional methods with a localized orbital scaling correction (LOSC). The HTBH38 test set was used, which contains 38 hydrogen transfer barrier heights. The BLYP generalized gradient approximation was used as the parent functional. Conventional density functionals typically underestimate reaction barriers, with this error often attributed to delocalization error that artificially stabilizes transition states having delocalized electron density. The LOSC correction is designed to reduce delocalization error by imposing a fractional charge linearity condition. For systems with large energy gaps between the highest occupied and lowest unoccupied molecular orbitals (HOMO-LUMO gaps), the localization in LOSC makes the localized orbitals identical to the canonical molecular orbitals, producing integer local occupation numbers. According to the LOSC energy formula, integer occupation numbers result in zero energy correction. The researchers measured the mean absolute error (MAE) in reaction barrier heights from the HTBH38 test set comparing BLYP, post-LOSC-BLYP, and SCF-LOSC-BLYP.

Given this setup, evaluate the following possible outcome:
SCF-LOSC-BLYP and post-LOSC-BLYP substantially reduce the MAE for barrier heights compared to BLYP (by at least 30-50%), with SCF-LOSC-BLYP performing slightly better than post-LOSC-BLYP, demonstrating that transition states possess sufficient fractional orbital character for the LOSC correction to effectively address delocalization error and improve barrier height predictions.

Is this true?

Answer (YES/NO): NO